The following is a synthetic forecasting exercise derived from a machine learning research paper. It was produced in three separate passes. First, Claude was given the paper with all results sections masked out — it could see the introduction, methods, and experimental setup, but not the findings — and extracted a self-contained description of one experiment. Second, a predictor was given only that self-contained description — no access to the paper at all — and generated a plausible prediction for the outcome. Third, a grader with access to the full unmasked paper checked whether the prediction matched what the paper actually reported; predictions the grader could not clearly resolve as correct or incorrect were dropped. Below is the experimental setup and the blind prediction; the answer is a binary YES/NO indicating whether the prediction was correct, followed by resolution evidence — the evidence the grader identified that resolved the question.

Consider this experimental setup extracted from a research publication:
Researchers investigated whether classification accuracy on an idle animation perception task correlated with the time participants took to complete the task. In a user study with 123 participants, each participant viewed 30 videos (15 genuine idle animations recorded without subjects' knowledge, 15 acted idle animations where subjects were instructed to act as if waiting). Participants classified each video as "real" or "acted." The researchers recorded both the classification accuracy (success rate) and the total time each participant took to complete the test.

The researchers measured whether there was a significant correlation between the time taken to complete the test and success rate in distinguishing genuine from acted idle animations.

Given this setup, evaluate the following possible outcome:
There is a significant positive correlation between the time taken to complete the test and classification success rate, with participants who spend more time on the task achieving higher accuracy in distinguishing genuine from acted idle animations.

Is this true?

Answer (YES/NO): NO